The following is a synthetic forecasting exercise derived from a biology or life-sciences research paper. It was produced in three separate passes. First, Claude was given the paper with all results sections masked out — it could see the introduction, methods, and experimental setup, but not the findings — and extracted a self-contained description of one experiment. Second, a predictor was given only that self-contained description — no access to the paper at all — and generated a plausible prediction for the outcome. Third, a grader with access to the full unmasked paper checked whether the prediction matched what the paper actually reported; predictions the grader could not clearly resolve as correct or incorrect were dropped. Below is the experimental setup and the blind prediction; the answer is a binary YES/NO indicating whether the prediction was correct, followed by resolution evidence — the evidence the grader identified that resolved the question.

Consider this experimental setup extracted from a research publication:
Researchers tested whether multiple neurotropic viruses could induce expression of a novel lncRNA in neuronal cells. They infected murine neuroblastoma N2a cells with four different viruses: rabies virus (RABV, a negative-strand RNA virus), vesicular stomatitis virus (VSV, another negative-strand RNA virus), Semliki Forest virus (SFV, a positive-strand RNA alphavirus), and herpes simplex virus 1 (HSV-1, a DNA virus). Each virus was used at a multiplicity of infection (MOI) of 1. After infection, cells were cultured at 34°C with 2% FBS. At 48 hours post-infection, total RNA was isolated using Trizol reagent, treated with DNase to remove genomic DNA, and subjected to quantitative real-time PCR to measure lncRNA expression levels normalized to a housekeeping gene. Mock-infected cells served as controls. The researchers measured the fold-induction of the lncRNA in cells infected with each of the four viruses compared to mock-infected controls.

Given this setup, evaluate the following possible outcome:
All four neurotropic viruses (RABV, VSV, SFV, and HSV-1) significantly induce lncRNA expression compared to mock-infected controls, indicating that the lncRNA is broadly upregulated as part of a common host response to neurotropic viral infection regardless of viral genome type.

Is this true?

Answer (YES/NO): YES